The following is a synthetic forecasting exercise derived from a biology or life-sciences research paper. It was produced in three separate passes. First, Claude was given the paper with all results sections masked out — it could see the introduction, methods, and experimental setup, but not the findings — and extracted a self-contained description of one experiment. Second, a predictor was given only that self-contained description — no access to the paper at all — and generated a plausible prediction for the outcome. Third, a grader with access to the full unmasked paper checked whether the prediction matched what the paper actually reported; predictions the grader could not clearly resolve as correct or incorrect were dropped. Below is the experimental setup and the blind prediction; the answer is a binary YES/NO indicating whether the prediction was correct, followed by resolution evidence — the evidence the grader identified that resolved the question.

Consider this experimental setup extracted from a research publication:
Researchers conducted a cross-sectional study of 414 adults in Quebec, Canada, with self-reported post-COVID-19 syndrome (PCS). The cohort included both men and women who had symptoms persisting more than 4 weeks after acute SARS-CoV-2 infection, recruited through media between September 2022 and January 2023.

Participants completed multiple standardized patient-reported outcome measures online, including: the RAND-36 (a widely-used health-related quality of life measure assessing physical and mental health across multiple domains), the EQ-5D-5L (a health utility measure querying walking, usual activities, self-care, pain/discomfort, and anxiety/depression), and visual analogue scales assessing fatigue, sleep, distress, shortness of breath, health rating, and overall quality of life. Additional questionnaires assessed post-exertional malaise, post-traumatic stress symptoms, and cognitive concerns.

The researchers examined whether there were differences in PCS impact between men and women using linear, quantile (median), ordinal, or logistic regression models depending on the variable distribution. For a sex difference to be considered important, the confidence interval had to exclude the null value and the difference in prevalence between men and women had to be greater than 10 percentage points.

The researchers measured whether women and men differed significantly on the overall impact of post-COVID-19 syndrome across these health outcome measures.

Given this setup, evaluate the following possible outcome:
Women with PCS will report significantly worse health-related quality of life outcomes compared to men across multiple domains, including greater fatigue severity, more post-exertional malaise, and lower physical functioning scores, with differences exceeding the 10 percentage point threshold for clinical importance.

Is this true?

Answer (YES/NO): NO